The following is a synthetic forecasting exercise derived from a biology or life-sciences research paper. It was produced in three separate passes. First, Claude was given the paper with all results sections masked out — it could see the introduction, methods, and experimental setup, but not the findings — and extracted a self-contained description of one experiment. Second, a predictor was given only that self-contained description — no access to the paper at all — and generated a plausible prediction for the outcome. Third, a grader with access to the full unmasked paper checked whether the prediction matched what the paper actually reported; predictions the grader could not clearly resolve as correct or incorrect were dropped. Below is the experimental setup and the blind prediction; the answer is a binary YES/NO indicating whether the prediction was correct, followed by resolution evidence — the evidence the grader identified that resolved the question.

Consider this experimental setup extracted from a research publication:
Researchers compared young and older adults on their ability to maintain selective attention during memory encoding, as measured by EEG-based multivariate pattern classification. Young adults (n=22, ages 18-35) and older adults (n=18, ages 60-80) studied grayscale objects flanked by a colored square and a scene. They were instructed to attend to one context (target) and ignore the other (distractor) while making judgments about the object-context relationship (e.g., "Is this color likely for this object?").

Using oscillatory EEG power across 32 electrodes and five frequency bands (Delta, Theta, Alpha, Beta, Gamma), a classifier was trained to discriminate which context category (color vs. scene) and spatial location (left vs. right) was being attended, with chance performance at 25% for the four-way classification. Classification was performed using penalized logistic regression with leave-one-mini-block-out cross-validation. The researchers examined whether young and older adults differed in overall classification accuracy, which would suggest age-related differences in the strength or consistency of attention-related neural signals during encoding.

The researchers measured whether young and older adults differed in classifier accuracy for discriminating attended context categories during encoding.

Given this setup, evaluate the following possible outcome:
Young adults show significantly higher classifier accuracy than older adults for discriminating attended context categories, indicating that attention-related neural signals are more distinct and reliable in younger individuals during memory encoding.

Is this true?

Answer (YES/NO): NO